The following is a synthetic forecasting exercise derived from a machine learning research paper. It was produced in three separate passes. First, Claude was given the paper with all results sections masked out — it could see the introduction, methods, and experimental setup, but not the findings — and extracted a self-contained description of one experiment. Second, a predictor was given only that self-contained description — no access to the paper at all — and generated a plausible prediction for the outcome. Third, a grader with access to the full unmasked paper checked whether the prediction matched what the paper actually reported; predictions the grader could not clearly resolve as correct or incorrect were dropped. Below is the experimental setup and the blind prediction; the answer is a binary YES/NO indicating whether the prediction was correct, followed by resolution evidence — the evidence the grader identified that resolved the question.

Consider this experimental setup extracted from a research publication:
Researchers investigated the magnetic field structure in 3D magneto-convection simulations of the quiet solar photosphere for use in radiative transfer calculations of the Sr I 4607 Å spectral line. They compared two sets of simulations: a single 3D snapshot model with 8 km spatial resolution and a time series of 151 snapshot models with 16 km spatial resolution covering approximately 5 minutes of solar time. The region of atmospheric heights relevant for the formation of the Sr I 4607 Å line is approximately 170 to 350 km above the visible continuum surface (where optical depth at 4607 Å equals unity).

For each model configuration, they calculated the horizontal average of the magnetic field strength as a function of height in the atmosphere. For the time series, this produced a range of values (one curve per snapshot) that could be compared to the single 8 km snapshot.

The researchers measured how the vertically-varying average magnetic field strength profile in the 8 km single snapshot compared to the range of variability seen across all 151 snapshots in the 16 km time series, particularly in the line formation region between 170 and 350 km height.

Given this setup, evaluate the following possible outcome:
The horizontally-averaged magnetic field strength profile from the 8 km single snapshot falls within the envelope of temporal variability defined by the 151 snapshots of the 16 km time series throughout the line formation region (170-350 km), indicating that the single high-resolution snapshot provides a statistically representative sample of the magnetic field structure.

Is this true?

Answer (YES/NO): YES